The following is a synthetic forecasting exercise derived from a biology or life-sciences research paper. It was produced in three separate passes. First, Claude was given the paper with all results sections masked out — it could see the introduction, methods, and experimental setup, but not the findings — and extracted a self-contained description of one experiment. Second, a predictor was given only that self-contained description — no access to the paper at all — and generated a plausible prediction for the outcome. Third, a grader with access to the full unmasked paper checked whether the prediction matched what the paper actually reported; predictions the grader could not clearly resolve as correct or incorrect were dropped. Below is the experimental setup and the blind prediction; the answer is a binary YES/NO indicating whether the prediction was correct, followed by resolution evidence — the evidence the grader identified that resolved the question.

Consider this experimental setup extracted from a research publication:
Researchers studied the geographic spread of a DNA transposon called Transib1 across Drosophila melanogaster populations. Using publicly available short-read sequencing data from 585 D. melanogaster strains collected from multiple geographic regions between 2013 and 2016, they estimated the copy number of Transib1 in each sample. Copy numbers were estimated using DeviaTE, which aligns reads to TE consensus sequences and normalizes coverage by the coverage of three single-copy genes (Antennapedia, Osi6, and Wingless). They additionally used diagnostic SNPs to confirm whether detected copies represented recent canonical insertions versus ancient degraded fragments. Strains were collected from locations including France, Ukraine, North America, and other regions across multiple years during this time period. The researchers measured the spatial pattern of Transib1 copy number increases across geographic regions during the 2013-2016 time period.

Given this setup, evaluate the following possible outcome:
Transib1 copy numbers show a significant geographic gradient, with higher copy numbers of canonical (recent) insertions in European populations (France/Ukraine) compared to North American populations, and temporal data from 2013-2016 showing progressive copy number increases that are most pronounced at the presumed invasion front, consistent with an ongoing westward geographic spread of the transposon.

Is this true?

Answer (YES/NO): NO